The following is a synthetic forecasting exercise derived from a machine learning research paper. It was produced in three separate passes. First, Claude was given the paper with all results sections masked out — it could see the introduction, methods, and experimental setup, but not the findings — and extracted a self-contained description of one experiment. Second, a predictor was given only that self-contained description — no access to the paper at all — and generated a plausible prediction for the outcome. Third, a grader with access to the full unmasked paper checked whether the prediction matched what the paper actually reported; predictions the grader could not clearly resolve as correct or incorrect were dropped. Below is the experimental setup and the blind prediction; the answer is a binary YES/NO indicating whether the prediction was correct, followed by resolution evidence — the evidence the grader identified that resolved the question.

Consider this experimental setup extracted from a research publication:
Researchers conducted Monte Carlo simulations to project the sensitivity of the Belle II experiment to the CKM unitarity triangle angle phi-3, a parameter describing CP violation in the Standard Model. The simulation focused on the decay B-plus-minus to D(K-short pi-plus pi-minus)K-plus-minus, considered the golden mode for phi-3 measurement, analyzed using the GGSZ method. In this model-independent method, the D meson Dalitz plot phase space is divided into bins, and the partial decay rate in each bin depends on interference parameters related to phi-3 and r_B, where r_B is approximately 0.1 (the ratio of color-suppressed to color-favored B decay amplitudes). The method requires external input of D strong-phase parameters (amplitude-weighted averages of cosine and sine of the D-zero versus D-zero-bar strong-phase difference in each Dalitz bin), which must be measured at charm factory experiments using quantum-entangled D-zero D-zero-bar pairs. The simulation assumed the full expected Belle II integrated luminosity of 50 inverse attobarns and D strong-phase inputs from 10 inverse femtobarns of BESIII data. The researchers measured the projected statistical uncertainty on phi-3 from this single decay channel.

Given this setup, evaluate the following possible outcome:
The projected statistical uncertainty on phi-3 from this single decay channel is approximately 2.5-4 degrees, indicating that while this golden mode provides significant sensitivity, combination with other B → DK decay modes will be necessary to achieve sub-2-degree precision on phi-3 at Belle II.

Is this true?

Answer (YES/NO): YES